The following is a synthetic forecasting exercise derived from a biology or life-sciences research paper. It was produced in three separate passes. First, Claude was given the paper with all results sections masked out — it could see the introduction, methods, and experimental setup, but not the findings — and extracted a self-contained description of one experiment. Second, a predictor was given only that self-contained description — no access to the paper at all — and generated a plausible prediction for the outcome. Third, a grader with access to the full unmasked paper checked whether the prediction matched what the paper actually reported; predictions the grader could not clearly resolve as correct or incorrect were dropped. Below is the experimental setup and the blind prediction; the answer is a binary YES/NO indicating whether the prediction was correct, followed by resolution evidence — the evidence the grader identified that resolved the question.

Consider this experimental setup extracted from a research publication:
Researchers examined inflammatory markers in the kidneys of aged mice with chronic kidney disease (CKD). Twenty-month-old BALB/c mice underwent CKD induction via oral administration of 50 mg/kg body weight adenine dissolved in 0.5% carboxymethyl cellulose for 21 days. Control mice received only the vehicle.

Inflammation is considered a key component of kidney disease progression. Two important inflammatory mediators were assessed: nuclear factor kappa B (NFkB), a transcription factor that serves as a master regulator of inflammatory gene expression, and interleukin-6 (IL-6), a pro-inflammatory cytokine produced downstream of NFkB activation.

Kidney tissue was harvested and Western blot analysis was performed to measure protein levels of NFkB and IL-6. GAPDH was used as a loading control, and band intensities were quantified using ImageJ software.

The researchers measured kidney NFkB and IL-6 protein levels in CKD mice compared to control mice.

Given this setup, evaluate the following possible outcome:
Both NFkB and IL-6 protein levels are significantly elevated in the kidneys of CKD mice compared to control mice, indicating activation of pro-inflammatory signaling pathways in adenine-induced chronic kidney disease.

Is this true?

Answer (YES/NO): YES